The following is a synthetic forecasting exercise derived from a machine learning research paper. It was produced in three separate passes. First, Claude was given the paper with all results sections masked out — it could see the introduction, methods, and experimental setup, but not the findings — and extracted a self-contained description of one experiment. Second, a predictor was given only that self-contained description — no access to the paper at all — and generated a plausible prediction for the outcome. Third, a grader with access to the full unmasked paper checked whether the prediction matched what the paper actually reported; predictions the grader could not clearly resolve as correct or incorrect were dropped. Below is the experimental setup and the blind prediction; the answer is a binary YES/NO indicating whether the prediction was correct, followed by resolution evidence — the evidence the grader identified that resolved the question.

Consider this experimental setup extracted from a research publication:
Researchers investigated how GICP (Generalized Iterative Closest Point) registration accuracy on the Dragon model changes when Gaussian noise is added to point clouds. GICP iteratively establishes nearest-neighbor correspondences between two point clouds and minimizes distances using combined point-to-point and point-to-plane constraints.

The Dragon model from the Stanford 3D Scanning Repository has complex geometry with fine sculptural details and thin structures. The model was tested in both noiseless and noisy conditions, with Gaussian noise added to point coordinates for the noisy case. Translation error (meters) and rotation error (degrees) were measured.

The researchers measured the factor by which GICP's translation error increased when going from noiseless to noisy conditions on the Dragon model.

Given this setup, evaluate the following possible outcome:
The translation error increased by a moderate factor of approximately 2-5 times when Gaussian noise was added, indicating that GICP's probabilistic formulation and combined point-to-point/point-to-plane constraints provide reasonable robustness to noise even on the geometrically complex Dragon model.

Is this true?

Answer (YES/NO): NO